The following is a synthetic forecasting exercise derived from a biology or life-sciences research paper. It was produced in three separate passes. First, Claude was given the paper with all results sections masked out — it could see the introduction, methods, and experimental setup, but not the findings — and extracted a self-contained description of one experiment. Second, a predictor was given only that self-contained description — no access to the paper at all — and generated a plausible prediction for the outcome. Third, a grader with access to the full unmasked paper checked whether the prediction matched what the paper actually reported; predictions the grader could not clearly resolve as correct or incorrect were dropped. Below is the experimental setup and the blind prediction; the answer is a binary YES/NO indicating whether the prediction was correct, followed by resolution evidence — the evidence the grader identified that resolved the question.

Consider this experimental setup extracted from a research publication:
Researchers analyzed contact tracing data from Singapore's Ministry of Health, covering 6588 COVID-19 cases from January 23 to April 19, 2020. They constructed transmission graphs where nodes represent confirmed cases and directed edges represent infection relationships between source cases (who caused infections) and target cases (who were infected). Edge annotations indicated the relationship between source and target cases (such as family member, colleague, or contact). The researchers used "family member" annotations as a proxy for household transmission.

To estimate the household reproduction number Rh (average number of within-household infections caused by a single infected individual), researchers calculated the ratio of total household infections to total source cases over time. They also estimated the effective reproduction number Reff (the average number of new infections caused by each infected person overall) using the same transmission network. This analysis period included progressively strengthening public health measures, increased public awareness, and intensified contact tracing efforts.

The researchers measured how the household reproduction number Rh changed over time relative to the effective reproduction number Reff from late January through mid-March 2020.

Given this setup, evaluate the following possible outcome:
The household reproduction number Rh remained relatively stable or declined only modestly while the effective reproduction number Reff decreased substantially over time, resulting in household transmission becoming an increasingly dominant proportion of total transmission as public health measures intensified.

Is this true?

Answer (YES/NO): YES